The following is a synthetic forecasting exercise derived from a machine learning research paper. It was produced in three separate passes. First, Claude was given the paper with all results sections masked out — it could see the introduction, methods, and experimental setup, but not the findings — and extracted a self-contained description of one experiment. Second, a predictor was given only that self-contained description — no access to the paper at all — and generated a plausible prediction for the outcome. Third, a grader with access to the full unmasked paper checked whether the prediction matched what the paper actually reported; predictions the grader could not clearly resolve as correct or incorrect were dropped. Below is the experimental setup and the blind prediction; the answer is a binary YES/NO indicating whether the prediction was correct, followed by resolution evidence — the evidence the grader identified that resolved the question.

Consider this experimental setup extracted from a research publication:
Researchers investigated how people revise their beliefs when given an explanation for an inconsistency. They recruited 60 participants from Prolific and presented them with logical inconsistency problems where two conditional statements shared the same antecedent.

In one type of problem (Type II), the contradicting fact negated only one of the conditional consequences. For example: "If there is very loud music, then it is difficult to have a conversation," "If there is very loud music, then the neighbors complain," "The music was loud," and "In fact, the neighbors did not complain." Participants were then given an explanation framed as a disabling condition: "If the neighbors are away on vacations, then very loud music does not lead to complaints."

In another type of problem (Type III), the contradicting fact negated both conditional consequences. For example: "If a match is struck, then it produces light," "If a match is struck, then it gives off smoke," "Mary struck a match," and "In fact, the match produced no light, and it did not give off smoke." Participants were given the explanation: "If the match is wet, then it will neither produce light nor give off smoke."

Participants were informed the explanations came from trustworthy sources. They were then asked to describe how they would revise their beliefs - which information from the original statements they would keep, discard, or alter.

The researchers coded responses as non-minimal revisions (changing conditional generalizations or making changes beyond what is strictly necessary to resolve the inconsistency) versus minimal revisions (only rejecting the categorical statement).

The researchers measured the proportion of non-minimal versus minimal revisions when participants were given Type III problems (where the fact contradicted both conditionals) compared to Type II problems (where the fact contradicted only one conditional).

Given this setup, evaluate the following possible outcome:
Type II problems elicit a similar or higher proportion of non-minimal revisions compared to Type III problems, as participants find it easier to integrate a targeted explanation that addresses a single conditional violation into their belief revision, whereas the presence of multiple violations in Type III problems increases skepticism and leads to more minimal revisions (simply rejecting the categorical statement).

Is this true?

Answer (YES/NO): YES